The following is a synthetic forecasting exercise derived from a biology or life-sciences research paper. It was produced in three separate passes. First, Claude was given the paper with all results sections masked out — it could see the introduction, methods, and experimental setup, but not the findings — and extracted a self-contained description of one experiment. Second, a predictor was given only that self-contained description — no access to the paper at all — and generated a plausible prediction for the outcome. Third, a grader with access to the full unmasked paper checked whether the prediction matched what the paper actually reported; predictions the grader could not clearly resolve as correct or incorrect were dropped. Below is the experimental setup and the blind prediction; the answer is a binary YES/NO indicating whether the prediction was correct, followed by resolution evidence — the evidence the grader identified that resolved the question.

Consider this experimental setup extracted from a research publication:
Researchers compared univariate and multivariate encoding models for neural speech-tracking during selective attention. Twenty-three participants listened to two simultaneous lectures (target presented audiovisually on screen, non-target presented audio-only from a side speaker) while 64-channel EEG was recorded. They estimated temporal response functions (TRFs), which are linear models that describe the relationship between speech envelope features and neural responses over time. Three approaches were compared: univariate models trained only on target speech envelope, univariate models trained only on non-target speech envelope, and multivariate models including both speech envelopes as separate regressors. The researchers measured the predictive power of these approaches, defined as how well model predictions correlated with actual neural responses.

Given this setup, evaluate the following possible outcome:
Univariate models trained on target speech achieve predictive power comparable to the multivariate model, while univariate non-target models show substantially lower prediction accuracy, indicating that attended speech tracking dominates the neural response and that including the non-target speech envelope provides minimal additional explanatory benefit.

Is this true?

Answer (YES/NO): NO